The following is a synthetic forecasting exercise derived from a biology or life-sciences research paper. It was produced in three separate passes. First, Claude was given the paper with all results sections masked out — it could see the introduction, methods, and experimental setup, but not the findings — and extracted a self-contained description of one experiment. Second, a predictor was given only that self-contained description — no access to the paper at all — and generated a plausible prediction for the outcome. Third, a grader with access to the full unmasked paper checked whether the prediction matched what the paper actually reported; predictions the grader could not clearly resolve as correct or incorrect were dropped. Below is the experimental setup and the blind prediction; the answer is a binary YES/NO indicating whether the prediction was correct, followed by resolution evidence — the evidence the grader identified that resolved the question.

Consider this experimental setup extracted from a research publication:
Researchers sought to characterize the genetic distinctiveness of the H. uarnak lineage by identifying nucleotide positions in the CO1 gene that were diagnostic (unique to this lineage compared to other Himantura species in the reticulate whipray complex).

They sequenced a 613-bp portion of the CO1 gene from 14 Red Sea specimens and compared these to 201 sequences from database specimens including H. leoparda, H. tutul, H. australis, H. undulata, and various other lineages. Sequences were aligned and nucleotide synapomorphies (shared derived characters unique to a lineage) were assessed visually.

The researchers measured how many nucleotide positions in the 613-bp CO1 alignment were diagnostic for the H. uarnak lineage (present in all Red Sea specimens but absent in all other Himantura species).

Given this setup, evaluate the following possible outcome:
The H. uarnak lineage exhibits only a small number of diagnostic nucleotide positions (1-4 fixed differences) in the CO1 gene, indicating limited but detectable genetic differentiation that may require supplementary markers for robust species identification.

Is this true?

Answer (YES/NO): YES